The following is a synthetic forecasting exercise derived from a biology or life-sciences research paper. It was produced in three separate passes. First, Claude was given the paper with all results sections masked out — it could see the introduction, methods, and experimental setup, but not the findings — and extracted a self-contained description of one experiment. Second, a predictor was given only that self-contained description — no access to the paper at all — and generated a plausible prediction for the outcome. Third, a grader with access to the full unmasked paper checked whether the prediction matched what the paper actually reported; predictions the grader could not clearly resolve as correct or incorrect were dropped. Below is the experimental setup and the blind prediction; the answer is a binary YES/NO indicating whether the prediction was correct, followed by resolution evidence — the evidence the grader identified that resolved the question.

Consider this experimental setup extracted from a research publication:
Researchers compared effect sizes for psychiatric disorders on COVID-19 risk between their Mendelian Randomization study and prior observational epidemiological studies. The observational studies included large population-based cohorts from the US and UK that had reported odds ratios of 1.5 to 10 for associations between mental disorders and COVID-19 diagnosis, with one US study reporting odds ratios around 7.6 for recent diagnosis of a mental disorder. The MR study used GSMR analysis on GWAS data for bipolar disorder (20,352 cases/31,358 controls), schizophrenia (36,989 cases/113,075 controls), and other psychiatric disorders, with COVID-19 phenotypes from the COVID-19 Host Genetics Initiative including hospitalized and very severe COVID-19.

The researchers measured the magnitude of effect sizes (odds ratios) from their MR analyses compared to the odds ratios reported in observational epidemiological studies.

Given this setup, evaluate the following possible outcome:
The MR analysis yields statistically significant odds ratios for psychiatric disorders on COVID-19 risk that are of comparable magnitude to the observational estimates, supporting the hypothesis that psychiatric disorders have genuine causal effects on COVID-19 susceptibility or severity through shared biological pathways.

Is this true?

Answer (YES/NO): NO